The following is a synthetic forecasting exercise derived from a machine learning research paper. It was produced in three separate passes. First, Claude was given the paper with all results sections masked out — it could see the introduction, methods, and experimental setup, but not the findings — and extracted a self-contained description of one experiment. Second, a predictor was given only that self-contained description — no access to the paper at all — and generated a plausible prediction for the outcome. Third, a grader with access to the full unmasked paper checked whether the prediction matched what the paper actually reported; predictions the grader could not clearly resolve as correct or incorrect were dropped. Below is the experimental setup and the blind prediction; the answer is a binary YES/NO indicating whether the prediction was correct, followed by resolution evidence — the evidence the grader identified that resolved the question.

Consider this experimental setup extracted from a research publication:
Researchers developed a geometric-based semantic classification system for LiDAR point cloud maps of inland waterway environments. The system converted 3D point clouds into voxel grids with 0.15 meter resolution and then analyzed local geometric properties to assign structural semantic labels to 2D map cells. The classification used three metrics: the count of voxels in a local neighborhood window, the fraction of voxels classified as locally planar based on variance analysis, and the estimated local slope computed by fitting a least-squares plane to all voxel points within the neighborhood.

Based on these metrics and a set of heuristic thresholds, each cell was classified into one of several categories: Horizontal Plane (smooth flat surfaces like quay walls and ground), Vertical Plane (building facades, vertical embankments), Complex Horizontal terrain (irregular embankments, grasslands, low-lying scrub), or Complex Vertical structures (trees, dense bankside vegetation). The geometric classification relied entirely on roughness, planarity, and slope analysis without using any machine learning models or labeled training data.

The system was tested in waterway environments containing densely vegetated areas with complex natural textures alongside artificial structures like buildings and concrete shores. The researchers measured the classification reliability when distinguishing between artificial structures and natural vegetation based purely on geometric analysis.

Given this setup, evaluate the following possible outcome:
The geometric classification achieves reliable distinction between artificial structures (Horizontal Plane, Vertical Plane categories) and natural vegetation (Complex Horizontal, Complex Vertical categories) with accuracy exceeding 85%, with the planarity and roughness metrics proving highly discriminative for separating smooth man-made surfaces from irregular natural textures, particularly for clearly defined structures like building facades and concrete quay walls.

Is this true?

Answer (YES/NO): NO